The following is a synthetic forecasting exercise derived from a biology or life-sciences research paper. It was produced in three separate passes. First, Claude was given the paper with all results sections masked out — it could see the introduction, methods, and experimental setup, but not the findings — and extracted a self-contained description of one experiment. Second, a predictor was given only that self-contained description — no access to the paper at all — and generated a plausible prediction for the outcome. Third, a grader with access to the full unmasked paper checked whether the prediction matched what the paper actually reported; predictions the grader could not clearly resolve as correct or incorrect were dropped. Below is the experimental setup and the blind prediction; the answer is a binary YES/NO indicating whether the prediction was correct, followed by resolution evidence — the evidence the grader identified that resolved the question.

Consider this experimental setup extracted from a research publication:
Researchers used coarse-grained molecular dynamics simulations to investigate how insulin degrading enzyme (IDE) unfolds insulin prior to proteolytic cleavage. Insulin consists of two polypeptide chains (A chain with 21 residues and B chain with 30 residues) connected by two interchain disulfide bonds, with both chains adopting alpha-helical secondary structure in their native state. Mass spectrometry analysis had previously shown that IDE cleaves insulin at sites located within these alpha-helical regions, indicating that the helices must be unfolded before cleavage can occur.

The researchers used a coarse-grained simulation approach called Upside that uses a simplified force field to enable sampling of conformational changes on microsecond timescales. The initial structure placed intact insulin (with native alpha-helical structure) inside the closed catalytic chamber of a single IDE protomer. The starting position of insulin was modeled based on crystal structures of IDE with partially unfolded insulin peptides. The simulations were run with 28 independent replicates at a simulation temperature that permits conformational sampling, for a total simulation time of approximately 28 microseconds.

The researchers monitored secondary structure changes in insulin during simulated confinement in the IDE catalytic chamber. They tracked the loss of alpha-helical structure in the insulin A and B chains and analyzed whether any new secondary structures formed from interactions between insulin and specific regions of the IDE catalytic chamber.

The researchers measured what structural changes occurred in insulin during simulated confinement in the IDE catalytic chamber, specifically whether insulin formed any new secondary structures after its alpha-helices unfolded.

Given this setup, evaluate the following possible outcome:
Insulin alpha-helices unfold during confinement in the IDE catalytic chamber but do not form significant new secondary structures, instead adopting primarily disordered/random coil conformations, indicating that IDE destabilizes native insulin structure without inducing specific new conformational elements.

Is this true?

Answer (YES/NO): NO